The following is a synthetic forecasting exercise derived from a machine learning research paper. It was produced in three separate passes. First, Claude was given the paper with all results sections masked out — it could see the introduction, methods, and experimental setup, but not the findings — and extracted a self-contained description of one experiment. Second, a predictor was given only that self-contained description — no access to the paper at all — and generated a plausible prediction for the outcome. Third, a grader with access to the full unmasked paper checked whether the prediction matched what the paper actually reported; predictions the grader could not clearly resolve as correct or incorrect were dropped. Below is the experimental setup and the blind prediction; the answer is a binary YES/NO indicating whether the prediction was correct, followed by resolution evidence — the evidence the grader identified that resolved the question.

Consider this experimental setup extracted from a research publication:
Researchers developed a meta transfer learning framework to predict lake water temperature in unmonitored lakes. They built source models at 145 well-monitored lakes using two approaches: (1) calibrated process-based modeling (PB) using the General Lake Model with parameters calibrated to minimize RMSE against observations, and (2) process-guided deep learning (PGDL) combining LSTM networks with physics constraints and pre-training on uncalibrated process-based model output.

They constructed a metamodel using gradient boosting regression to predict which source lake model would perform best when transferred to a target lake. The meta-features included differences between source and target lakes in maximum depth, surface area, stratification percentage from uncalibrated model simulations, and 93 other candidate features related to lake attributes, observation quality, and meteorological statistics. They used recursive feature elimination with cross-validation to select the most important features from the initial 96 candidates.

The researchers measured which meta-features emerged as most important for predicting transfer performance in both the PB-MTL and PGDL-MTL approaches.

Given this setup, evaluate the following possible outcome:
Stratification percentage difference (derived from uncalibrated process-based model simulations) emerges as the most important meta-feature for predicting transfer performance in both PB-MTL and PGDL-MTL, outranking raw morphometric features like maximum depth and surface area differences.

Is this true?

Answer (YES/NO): NO